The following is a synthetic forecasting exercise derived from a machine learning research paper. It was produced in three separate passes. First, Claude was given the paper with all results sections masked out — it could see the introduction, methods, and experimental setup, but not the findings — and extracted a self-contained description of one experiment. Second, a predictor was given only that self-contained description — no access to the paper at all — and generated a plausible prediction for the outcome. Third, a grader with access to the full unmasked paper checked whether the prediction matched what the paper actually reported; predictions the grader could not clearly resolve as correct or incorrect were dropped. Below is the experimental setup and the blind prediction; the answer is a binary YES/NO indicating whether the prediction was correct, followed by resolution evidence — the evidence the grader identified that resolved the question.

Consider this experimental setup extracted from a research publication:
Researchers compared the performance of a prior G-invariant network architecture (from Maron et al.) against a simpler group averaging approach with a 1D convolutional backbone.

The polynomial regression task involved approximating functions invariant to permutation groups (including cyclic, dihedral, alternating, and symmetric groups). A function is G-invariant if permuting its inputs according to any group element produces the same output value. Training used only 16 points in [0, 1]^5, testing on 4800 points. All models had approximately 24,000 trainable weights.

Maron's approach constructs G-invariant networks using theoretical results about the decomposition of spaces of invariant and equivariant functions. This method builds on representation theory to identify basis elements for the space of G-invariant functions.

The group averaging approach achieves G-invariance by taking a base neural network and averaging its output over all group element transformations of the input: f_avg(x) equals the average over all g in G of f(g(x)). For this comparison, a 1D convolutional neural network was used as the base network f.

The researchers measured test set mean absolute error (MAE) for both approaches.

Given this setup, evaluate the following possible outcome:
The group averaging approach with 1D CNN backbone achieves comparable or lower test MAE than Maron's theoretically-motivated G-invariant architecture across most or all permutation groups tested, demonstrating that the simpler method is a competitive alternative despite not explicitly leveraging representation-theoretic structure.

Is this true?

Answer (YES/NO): NO